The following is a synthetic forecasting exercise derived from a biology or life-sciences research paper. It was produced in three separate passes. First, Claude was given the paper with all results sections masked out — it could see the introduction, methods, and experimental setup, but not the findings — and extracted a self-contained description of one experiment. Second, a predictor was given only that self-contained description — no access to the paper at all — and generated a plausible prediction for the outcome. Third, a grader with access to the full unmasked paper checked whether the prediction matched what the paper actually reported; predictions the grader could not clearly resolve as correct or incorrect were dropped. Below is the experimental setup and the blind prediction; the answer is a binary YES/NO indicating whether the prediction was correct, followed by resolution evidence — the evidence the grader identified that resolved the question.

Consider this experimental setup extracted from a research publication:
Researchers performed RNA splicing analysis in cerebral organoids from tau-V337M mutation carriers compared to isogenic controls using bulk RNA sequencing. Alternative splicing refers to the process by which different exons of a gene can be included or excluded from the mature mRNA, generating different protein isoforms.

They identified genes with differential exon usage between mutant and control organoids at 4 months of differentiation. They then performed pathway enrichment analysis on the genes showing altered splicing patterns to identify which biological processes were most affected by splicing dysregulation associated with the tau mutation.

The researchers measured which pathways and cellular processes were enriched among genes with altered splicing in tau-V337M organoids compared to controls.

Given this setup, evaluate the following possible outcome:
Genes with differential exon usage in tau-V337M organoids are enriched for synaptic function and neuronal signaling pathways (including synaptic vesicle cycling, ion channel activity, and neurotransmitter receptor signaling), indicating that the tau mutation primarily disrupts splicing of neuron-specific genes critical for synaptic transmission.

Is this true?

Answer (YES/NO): YES